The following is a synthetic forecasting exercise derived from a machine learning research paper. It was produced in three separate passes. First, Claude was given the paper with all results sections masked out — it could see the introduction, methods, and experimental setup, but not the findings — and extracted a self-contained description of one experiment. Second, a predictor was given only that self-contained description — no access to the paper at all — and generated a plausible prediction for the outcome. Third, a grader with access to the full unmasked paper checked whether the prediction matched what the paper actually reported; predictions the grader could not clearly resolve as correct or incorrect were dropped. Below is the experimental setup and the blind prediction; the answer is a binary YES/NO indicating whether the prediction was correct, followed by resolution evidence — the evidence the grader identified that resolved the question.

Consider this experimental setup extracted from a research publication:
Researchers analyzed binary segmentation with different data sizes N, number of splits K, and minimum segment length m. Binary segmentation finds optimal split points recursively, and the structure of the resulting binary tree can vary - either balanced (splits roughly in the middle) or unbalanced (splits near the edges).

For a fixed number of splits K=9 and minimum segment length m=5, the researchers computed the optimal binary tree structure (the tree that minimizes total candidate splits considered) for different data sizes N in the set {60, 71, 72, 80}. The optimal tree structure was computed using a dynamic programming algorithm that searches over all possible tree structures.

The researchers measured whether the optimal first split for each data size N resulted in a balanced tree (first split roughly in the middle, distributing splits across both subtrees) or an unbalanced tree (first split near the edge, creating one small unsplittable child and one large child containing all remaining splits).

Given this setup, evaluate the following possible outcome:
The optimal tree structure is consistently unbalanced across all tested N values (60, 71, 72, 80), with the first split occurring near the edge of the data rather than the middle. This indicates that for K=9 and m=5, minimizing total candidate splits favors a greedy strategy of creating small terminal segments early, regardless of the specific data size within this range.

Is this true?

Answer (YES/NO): NO